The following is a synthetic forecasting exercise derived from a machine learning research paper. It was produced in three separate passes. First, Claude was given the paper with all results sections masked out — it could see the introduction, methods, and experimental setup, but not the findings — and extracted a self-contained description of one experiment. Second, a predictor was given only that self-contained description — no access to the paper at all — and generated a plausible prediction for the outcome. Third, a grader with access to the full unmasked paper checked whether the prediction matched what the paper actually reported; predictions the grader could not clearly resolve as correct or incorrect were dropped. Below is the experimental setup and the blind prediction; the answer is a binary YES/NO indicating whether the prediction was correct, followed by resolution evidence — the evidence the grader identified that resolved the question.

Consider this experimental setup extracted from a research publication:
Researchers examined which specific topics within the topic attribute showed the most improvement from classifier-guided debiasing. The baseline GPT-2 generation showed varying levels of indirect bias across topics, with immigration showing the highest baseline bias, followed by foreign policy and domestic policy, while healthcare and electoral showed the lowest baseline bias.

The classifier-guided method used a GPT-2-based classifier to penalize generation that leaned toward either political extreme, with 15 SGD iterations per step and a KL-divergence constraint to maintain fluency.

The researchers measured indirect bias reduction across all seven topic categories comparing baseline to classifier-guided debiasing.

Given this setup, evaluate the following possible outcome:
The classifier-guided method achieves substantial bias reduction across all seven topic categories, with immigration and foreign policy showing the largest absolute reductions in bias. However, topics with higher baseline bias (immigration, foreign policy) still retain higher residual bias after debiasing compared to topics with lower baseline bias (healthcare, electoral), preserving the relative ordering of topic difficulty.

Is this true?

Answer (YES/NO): NO